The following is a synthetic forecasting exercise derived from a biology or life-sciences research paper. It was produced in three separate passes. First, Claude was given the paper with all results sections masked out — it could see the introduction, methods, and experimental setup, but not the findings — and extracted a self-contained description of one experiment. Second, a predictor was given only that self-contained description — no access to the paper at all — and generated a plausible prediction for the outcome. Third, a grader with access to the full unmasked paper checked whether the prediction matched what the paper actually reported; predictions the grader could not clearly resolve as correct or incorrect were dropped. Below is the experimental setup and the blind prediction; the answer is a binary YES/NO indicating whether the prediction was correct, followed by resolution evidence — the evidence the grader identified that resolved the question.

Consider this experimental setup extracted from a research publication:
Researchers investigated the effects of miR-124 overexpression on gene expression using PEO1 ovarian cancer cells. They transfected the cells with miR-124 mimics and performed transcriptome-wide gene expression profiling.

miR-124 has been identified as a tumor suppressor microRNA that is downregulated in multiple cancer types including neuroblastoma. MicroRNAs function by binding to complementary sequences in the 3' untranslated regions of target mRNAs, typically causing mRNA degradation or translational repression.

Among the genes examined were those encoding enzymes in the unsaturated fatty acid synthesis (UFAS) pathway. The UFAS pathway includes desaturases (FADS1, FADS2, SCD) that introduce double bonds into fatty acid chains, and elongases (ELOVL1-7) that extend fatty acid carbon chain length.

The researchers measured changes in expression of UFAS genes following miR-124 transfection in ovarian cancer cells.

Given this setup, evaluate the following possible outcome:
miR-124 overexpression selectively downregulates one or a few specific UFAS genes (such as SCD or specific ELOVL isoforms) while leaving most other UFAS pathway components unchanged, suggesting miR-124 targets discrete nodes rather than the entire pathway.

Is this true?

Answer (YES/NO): YES